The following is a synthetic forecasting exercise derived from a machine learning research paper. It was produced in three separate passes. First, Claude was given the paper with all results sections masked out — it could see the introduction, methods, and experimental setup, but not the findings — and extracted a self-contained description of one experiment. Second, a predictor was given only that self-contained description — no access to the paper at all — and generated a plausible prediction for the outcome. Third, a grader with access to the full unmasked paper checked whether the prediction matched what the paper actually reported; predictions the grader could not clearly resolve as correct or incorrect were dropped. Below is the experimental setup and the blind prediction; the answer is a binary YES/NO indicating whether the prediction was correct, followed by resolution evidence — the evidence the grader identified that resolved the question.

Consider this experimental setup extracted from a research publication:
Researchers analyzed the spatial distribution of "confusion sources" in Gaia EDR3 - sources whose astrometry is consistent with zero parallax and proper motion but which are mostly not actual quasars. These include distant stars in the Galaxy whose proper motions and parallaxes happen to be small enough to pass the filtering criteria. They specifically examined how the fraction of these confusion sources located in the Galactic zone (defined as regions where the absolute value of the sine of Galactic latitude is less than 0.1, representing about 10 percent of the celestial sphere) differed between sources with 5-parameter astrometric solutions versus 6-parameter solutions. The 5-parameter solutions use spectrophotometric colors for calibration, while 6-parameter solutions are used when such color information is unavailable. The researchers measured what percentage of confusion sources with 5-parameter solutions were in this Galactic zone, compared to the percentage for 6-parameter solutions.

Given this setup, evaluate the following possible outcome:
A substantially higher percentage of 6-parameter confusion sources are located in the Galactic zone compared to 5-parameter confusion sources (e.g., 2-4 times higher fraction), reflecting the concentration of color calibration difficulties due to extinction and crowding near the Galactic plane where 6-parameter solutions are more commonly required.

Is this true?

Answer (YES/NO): YES